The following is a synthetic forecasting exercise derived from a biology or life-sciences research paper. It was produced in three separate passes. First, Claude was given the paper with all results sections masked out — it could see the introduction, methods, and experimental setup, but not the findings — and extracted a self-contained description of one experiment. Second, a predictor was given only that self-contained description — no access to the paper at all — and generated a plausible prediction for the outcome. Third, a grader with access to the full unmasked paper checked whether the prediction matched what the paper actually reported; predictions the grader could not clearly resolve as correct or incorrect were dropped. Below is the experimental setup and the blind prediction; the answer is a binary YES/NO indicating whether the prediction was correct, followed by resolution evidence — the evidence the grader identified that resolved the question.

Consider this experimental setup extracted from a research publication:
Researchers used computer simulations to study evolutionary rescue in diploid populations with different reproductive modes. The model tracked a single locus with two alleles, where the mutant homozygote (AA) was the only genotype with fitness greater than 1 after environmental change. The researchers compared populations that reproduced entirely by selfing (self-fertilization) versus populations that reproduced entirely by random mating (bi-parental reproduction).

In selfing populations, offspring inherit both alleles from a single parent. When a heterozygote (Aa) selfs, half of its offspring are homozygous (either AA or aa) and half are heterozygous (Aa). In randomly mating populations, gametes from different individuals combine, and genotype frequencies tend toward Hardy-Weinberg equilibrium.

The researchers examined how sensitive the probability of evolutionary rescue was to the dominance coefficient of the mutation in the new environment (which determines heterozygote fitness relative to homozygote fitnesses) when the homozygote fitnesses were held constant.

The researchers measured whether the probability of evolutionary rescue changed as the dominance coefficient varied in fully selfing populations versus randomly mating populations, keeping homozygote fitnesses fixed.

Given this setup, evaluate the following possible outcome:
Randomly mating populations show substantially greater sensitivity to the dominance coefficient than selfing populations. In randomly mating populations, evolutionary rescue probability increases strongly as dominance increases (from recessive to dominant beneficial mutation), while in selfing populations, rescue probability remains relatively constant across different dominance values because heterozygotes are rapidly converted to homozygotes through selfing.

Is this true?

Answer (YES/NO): YES